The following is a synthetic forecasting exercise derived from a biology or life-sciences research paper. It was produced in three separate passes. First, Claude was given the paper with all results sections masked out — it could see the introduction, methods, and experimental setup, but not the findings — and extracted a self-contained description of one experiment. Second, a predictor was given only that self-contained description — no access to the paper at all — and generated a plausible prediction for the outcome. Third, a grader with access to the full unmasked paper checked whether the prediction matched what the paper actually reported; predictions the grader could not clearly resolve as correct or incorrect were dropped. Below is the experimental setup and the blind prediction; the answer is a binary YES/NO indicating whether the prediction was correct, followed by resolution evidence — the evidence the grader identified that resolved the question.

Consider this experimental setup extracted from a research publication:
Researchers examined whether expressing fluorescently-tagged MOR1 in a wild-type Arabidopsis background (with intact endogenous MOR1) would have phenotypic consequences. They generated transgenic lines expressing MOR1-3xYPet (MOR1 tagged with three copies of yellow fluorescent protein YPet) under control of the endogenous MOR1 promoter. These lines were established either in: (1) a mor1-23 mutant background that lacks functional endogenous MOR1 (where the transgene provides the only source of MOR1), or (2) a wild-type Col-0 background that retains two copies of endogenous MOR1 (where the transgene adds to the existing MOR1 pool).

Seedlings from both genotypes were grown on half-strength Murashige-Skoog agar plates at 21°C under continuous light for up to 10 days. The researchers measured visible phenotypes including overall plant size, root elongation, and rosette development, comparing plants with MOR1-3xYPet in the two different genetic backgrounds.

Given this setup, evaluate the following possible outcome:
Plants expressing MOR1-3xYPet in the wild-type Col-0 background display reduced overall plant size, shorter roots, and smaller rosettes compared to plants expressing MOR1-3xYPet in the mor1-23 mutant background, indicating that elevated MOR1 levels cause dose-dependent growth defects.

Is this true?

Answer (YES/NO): NO